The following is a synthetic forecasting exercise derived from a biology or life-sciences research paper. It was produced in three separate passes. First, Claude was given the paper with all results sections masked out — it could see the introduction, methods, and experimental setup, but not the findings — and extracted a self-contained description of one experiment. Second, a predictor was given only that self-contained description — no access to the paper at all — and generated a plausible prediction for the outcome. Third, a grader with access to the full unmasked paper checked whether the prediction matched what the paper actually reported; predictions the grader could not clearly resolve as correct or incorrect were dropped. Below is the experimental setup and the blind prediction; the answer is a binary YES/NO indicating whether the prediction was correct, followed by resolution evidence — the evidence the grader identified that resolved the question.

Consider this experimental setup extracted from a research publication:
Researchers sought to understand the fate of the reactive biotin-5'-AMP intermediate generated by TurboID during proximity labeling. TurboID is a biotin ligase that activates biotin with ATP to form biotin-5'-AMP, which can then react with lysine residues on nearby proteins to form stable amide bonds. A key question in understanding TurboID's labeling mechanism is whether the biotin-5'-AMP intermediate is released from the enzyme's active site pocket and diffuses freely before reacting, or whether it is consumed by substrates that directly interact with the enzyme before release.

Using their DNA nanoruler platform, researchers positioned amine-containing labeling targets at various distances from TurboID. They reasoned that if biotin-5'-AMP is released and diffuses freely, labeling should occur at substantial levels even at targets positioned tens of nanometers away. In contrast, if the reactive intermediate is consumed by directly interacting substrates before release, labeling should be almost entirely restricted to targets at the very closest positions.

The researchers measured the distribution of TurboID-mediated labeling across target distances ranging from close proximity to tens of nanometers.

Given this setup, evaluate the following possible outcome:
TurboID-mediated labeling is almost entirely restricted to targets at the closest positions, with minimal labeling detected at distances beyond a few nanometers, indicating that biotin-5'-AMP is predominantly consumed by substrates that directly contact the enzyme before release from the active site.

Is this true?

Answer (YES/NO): YES